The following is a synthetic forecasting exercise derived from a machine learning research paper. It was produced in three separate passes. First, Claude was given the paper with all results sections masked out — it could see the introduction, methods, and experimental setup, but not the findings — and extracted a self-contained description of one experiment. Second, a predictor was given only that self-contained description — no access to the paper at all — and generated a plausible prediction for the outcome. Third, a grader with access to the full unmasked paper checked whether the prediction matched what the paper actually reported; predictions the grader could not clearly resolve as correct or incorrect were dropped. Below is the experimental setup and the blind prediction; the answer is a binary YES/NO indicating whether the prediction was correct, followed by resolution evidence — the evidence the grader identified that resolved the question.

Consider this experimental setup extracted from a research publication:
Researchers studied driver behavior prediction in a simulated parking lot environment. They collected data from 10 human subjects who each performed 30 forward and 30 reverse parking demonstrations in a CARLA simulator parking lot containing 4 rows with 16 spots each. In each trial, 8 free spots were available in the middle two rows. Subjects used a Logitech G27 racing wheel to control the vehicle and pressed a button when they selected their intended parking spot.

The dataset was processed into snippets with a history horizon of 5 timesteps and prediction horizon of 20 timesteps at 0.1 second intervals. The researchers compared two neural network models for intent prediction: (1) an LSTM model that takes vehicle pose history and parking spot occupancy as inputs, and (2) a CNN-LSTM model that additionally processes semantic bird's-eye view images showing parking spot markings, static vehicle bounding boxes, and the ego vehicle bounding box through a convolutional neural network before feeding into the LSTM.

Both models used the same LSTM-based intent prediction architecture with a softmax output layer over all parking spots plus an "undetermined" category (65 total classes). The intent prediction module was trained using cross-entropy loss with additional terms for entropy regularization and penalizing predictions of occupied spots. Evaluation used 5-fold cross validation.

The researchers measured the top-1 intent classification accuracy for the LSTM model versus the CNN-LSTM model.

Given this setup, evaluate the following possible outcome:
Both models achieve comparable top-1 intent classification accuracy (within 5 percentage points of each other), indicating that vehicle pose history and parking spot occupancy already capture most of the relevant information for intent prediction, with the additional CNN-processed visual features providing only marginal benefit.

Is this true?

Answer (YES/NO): YES